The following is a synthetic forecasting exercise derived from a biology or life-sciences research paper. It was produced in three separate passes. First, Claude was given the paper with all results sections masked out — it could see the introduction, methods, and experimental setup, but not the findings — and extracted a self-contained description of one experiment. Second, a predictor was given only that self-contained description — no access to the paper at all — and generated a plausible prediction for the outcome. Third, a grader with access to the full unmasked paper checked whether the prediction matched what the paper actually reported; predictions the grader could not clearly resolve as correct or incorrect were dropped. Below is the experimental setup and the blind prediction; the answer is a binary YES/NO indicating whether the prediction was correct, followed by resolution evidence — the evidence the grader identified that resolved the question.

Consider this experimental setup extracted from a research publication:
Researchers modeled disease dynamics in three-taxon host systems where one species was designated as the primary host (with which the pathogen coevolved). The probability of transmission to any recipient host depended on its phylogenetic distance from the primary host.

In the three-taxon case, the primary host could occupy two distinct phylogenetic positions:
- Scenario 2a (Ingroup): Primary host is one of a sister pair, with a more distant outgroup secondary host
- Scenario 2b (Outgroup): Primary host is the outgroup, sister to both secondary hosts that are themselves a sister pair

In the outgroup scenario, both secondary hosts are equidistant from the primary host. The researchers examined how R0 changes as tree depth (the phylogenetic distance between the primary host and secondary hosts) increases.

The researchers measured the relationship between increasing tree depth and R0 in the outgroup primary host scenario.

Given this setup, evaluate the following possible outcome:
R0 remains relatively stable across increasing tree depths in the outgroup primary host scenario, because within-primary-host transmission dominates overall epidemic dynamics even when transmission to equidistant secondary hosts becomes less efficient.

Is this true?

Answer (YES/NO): NO